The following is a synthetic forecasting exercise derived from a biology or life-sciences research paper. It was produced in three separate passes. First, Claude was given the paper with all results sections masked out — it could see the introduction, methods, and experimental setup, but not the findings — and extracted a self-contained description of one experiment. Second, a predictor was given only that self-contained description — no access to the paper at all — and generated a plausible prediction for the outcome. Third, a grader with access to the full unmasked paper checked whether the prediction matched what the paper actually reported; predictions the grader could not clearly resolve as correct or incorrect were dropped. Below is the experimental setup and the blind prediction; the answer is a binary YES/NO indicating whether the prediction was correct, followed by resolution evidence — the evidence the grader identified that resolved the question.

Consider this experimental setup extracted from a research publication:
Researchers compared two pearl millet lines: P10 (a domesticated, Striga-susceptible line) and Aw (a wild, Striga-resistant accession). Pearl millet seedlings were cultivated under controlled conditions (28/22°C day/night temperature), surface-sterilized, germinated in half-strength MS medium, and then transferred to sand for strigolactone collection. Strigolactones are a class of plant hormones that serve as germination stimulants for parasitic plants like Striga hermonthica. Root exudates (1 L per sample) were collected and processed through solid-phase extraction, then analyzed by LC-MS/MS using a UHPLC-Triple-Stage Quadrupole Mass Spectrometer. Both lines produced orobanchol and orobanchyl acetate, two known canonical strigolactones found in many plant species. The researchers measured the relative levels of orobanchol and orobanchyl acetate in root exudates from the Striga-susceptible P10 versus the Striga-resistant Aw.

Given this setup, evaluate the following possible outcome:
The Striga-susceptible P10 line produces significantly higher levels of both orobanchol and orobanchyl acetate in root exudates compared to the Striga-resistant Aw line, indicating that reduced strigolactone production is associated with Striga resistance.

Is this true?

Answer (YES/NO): NO